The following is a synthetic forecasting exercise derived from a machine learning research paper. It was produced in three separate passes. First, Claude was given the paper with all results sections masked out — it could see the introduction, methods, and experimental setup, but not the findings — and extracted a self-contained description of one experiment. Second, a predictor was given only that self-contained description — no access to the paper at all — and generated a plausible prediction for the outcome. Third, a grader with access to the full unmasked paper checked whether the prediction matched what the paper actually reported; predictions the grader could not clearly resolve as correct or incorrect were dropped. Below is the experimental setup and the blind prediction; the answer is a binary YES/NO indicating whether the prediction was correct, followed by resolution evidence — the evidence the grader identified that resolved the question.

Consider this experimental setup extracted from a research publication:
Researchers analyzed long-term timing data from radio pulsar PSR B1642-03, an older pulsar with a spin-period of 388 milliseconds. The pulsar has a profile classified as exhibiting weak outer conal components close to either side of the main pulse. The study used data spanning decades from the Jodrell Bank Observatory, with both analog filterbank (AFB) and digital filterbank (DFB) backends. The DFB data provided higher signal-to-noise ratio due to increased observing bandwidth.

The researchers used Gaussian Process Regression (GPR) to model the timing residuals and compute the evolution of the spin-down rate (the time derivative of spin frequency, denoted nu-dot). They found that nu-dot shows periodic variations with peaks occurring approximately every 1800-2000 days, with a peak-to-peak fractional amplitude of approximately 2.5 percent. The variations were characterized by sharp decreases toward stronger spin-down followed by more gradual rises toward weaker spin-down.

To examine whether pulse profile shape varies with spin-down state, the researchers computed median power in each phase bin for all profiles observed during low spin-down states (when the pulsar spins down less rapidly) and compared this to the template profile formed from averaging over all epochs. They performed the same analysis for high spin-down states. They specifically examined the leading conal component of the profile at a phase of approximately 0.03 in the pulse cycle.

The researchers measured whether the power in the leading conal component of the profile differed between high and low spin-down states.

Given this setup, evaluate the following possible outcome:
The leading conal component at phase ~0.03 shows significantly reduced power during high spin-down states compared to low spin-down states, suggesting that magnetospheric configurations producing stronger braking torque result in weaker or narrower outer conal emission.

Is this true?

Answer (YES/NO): YES